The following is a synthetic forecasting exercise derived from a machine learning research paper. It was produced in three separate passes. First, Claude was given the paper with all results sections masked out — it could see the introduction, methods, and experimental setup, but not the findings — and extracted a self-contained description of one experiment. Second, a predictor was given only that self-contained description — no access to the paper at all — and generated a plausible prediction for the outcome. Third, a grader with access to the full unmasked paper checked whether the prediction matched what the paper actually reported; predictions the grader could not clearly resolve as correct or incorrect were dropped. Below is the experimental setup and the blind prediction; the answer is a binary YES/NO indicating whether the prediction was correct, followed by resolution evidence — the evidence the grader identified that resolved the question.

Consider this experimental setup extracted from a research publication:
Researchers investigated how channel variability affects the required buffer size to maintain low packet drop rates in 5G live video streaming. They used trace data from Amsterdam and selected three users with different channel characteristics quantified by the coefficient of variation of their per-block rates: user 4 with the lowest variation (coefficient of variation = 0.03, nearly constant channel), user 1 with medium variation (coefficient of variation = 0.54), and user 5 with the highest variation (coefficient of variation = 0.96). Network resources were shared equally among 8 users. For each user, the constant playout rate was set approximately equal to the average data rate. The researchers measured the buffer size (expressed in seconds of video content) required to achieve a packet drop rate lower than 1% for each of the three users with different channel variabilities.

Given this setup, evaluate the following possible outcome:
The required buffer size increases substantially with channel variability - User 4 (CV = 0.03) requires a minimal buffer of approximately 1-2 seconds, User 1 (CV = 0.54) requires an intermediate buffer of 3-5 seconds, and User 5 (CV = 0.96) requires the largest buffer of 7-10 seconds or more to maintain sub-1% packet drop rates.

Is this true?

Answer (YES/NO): NO